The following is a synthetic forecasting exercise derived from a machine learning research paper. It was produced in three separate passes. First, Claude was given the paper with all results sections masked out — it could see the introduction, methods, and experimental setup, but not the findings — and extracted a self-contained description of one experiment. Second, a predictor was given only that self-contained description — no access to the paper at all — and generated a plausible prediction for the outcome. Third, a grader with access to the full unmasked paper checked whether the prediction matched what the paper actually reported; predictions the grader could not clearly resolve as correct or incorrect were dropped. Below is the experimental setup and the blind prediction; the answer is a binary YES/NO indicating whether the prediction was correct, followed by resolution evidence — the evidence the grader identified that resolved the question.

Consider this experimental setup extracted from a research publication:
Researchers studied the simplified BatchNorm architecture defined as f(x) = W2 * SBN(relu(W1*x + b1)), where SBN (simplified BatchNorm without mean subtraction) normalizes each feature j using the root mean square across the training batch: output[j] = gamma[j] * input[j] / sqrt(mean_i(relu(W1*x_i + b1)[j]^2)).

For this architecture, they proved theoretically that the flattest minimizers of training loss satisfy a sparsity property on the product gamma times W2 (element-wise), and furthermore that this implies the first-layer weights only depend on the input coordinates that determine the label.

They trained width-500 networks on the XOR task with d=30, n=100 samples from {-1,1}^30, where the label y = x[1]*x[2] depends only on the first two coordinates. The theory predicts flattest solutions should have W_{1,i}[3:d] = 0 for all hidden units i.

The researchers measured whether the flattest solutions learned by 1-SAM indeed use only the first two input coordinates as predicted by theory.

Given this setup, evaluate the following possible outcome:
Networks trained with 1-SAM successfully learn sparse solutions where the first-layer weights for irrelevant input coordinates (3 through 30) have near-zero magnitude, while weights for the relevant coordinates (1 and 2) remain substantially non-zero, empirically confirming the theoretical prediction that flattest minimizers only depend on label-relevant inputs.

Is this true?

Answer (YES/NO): YES